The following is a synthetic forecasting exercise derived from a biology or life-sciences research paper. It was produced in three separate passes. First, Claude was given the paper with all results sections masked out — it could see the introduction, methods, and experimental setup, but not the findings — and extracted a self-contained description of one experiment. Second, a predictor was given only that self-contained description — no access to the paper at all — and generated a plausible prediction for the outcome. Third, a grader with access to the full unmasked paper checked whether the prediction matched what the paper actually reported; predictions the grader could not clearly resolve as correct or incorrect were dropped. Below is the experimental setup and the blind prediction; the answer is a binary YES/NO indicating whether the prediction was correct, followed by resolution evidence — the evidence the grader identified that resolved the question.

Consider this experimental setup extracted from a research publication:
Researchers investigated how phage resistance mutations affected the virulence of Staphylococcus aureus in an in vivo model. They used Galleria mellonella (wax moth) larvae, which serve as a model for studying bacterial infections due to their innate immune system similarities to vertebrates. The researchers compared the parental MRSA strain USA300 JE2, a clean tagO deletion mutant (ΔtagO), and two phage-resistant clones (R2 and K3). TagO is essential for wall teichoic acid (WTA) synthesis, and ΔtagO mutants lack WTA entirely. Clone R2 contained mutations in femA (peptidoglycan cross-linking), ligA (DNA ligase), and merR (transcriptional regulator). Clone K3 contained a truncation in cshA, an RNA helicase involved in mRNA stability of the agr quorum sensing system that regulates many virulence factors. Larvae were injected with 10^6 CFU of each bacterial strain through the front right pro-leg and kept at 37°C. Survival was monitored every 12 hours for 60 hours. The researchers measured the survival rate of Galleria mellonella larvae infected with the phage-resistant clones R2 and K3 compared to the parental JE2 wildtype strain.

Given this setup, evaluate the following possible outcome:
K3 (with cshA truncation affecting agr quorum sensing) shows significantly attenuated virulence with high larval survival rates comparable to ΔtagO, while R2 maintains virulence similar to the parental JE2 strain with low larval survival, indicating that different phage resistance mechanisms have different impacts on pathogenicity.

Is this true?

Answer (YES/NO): NO